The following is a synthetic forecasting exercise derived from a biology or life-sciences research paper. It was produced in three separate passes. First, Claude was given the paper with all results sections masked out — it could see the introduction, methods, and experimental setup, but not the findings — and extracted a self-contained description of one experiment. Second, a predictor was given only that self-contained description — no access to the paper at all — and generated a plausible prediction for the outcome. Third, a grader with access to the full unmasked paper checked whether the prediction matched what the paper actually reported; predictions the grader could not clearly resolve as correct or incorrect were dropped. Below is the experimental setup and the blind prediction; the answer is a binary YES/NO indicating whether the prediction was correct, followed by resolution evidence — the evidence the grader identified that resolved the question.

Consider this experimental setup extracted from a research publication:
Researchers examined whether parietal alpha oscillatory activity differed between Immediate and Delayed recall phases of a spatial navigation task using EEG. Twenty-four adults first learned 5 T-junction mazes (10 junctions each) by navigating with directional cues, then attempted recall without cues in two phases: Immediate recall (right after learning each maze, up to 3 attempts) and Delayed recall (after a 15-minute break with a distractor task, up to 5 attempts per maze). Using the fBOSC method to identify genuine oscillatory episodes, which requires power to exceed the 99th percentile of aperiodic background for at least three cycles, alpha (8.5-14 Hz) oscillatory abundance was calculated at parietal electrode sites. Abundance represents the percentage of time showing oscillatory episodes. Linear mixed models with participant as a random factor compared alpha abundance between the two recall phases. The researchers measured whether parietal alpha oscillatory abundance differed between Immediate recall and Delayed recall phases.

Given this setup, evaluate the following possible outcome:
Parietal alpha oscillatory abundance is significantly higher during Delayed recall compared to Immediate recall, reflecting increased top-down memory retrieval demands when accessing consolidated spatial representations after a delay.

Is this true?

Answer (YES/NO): YES